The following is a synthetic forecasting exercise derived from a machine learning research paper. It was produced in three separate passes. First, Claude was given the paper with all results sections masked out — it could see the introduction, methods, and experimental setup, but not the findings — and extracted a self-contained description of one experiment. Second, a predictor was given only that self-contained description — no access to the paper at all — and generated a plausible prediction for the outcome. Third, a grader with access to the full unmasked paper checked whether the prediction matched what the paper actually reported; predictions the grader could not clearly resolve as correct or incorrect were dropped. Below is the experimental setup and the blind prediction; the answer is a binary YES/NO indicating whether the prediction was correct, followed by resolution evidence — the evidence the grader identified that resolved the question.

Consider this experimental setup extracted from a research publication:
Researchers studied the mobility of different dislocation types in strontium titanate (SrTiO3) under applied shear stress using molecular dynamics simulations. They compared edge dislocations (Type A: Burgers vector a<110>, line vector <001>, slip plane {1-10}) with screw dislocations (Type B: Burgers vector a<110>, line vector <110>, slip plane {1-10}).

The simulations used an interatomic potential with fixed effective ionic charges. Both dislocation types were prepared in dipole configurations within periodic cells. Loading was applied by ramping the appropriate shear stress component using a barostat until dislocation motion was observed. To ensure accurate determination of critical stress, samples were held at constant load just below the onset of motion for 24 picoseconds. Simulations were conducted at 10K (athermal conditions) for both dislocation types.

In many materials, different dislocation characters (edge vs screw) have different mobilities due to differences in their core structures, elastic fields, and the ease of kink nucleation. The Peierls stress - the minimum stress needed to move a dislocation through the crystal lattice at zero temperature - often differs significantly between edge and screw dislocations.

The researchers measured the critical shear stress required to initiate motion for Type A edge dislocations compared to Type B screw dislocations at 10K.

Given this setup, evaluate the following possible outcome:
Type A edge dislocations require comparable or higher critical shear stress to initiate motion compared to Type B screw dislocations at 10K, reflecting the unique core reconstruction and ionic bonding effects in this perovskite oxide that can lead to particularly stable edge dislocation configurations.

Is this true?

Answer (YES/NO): NO